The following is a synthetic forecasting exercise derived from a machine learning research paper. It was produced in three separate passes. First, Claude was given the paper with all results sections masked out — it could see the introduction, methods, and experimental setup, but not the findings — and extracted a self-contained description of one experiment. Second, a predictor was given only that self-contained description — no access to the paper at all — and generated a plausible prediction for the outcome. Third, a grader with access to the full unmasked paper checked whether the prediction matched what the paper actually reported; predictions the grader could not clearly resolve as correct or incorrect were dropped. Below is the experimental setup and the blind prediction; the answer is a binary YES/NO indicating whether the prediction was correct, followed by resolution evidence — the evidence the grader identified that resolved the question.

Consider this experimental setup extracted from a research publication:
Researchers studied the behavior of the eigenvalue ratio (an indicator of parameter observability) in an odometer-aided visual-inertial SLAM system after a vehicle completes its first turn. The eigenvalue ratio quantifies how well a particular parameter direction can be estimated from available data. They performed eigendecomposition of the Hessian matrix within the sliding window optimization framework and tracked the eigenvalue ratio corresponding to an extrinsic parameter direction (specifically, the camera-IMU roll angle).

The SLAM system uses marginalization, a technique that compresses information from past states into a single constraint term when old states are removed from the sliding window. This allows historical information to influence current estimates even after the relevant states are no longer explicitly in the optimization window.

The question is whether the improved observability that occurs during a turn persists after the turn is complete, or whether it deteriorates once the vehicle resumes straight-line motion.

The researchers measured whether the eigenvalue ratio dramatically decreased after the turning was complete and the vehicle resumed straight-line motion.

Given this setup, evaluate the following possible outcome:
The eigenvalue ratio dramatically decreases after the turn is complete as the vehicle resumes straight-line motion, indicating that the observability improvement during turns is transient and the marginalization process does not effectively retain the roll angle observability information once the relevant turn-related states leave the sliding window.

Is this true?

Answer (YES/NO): NO